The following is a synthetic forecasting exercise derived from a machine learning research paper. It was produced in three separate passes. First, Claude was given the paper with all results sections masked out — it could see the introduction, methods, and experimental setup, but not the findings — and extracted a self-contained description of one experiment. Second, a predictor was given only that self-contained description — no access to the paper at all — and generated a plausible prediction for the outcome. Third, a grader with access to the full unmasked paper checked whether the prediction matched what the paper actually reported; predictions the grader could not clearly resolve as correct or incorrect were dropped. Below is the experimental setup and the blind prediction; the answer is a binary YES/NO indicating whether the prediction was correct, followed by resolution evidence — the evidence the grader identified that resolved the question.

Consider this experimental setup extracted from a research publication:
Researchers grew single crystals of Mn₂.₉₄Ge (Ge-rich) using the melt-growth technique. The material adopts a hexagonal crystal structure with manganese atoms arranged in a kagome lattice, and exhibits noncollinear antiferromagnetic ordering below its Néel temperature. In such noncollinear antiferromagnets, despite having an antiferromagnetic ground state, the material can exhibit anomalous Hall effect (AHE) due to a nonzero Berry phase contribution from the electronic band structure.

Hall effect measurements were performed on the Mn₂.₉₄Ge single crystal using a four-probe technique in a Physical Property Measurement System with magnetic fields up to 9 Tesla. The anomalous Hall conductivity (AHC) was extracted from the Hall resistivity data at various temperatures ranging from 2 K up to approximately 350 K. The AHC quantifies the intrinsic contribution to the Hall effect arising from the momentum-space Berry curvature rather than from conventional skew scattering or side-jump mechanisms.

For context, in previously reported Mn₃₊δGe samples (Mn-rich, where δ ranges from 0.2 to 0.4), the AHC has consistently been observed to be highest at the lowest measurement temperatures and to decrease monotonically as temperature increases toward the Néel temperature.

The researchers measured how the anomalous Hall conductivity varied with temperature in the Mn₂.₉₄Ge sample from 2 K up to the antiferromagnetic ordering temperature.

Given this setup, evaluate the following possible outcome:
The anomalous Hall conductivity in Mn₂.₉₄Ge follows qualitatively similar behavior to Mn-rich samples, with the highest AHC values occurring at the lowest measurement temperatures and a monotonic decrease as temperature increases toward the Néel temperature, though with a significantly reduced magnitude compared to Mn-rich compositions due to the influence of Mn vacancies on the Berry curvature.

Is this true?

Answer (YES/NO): NO